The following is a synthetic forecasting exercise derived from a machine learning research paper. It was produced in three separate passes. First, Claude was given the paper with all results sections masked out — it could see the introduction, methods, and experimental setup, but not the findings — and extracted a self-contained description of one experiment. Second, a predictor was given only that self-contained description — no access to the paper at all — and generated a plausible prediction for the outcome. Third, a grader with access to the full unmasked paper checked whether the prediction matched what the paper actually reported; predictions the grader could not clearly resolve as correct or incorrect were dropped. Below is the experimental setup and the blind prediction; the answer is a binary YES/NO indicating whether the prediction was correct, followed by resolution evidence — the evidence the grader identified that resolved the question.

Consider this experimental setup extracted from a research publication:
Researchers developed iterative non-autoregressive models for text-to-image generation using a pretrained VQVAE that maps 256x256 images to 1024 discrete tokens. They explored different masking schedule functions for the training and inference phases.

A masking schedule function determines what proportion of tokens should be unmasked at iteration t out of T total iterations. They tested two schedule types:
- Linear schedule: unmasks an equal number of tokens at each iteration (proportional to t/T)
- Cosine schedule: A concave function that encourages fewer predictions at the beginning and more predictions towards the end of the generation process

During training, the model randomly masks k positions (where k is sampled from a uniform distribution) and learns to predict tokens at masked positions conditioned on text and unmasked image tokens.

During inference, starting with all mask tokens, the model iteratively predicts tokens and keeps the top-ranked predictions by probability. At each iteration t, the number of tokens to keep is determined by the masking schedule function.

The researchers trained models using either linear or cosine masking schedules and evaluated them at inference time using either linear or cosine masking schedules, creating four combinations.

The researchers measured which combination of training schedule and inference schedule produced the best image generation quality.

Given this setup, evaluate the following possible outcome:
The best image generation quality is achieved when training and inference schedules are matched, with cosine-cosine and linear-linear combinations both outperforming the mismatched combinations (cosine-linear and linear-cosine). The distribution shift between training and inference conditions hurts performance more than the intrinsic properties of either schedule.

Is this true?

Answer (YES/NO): NO